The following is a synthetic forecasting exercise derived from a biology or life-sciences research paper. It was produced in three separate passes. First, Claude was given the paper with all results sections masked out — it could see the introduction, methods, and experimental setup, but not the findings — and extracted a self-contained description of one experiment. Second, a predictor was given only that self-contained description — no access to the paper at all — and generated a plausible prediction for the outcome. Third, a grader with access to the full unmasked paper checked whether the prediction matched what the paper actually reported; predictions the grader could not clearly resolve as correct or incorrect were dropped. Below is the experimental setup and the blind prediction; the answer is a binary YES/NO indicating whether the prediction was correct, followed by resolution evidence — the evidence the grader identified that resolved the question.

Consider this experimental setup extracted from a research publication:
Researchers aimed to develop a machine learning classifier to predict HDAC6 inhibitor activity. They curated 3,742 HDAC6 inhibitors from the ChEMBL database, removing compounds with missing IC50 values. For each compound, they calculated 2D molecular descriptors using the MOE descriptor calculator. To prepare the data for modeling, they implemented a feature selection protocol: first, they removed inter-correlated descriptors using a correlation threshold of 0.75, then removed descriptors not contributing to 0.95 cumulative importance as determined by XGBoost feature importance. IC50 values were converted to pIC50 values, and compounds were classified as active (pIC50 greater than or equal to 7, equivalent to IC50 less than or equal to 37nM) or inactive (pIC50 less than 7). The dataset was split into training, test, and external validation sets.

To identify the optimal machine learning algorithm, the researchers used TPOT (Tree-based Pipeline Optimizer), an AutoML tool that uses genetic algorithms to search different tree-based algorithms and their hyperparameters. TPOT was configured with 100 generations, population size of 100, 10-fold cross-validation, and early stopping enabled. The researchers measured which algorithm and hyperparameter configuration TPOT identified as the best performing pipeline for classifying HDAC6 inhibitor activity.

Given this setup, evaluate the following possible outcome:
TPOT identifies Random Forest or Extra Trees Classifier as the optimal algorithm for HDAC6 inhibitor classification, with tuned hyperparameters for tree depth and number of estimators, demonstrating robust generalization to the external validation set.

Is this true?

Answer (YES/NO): NO